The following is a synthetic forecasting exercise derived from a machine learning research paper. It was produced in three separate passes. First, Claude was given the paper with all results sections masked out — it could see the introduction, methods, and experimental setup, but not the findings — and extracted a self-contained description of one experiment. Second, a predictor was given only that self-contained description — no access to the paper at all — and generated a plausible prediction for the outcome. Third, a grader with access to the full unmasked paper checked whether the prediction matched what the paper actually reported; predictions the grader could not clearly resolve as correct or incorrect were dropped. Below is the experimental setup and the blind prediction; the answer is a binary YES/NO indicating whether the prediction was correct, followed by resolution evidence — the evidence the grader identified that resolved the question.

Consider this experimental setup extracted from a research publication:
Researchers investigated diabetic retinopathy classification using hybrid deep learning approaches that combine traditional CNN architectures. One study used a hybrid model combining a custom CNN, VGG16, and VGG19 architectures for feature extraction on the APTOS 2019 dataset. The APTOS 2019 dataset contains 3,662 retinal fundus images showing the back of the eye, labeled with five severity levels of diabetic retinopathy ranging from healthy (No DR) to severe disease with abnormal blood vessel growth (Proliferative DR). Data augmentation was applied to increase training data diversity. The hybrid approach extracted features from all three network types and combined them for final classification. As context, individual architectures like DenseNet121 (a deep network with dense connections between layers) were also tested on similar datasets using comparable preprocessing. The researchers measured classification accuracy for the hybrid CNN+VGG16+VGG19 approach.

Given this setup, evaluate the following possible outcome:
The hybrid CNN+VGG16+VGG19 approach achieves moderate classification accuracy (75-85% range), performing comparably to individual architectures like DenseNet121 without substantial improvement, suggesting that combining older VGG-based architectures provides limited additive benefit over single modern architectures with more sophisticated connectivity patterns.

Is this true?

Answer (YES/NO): NO